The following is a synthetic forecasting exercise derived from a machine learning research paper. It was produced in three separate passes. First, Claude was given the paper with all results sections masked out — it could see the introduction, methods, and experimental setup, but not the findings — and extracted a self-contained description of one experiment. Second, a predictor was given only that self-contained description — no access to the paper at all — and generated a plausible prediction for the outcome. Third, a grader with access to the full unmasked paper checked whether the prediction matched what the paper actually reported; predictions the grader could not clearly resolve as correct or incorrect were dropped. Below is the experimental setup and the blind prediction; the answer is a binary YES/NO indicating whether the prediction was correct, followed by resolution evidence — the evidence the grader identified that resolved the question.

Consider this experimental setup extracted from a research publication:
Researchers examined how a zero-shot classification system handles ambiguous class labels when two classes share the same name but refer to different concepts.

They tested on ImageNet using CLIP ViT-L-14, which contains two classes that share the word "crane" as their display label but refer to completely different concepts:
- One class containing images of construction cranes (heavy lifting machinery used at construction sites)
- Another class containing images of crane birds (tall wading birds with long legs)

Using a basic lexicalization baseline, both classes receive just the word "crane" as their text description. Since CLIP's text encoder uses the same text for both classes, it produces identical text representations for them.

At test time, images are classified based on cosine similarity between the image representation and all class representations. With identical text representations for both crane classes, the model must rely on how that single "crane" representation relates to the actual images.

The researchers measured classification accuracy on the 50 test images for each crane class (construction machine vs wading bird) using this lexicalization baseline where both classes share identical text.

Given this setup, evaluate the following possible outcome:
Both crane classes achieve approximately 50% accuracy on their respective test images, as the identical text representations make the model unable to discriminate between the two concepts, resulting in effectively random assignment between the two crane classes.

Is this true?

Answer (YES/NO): NO